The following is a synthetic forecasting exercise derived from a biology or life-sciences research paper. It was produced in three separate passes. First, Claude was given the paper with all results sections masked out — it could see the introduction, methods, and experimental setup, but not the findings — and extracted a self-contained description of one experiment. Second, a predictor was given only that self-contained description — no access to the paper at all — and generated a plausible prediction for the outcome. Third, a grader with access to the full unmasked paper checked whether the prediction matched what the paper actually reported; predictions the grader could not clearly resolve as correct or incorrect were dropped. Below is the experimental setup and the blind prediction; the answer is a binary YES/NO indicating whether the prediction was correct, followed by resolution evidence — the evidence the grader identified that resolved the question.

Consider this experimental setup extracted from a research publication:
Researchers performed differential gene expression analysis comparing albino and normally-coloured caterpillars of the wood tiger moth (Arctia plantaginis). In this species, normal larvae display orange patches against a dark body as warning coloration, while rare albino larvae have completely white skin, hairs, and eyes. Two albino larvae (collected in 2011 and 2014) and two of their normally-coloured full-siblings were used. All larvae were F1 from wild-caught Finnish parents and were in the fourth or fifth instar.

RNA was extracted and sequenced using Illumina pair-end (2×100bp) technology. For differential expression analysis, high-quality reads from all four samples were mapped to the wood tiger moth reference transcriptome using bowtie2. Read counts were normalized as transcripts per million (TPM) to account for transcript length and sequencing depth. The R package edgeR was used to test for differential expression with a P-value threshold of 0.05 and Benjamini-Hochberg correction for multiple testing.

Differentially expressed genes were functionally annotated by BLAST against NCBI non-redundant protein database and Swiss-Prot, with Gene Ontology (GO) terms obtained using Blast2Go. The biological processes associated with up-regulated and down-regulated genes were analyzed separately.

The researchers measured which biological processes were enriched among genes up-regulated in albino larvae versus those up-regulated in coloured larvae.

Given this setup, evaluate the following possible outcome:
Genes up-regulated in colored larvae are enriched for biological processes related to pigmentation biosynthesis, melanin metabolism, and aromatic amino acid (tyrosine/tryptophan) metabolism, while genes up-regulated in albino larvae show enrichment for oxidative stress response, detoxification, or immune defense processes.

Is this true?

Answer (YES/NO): NO